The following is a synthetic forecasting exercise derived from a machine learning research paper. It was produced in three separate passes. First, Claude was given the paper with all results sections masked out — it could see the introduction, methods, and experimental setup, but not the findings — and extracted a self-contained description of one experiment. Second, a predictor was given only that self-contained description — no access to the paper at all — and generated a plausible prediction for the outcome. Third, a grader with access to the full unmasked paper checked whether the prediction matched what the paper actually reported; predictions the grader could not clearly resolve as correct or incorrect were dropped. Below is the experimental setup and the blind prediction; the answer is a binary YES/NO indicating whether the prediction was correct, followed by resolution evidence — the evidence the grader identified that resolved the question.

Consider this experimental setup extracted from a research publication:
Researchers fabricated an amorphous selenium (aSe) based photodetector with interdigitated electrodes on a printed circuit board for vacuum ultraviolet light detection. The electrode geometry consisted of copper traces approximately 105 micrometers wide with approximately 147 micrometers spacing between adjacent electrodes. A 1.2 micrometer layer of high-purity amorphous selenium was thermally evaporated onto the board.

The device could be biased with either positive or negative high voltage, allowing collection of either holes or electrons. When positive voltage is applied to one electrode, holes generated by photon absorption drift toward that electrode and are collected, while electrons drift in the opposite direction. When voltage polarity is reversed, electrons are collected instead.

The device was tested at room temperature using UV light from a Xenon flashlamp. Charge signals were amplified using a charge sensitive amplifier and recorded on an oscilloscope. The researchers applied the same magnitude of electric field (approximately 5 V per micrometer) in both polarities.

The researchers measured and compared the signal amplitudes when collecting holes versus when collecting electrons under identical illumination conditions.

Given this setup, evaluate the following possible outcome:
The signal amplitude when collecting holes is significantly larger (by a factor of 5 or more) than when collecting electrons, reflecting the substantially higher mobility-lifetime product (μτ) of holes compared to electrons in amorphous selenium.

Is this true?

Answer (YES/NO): NO